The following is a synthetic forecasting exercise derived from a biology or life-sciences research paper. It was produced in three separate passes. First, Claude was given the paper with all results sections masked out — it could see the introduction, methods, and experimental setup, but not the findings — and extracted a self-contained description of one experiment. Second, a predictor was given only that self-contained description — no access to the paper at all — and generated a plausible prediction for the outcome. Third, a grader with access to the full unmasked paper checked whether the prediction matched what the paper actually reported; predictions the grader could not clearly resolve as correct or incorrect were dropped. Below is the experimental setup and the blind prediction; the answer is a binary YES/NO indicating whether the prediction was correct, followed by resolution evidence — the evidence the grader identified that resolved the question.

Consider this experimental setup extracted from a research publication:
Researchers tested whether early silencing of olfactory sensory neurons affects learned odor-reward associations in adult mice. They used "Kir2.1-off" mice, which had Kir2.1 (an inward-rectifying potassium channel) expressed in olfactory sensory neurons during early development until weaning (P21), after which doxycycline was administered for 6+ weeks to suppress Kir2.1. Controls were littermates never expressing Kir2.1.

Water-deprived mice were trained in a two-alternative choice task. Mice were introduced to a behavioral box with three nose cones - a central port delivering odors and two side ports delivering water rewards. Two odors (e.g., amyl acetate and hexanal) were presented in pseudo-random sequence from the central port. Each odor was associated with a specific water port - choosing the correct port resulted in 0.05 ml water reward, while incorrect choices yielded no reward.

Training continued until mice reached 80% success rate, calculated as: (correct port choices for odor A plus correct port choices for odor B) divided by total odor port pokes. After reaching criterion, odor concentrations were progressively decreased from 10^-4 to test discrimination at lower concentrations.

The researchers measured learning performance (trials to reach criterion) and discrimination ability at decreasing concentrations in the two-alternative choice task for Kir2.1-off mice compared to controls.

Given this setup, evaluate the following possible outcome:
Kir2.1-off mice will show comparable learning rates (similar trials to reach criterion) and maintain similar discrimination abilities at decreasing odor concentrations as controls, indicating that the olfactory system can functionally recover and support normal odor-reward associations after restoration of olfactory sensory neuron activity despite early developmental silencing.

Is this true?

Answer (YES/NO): YES